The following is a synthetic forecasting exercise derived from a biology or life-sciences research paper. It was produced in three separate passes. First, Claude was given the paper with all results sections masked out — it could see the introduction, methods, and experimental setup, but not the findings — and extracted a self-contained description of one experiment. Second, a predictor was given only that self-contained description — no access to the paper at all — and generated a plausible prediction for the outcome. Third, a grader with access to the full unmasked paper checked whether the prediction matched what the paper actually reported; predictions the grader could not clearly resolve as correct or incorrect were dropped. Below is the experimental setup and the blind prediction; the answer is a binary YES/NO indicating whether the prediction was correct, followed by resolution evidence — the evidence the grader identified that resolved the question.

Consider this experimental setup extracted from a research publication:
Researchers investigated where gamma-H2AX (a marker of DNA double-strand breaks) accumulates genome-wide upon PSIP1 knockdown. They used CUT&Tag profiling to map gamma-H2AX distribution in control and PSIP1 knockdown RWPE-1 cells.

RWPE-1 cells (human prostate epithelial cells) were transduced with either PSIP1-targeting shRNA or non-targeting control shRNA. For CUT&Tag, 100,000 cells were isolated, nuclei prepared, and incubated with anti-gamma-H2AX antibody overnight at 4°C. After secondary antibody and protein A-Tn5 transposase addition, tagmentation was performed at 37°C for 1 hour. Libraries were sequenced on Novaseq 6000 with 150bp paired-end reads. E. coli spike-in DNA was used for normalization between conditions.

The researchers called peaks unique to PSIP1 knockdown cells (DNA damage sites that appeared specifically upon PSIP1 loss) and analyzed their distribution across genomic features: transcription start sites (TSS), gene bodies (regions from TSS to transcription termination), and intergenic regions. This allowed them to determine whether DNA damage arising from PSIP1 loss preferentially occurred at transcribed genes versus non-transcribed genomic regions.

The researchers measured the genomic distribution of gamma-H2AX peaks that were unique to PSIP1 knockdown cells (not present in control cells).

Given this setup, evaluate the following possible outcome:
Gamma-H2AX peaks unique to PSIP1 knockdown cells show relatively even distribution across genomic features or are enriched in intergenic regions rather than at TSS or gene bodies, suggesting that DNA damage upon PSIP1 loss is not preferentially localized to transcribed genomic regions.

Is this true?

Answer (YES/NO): NO